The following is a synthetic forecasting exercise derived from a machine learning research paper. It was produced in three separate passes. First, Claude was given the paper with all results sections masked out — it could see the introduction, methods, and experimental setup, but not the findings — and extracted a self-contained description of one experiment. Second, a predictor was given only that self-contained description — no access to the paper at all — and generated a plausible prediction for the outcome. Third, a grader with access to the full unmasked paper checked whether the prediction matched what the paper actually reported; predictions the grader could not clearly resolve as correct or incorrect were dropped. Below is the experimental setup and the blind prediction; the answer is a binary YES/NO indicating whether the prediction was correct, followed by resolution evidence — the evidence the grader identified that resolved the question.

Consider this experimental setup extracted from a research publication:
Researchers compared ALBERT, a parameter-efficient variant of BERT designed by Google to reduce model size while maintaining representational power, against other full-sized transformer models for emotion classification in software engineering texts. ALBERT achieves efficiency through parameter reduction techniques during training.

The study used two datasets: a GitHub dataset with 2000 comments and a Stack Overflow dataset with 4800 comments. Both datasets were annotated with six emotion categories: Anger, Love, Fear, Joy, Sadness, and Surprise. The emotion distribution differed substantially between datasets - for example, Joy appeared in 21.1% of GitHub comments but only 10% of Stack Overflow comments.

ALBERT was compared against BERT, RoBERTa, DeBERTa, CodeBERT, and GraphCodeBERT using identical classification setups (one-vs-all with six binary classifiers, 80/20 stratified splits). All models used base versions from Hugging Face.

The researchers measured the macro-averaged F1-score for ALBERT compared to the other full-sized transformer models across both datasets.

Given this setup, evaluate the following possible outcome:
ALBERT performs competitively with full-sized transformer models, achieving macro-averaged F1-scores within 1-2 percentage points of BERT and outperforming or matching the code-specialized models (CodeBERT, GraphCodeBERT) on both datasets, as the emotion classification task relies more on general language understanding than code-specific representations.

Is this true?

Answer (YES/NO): NO